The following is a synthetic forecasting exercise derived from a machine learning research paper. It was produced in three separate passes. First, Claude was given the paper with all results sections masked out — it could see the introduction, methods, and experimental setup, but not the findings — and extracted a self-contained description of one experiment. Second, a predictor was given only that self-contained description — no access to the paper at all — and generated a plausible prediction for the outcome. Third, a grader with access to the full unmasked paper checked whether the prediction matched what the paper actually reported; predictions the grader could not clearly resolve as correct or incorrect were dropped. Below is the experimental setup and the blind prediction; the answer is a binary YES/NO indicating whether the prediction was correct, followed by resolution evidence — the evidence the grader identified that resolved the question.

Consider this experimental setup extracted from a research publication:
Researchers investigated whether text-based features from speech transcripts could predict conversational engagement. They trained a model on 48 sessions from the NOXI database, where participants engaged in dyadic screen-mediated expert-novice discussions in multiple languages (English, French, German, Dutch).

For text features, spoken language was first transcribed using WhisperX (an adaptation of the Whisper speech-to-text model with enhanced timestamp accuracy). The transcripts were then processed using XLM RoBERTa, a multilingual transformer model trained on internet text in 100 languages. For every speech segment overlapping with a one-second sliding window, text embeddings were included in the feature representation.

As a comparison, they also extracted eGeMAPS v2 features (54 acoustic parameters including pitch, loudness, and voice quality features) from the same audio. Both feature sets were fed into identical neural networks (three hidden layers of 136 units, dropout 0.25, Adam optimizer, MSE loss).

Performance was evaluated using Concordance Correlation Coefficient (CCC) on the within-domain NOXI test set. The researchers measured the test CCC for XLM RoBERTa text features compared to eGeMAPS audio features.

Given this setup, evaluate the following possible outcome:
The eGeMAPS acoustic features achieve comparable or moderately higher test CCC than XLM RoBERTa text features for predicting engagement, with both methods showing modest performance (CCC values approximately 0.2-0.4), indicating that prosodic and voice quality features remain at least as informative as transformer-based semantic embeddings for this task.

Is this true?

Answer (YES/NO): NO